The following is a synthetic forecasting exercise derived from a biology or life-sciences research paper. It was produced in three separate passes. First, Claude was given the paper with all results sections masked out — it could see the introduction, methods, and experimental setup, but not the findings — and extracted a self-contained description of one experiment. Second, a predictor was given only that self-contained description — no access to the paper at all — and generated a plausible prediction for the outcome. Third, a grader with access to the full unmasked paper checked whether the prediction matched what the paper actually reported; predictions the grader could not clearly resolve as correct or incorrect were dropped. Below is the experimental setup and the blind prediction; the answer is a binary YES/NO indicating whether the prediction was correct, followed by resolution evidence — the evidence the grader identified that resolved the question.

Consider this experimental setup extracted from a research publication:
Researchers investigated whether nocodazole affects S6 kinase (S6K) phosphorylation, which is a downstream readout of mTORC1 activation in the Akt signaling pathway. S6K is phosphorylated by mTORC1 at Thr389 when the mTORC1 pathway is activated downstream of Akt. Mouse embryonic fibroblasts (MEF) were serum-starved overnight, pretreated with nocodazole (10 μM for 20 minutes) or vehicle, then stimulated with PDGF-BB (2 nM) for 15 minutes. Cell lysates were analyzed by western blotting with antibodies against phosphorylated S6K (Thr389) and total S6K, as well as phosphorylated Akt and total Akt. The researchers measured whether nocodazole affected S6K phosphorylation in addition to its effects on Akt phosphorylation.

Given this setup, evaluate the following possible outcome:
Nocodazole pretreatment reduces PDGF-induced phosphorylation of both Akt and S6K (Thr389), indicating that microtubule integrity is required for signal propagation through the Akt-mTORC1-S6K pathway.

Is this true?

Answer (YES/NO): NO